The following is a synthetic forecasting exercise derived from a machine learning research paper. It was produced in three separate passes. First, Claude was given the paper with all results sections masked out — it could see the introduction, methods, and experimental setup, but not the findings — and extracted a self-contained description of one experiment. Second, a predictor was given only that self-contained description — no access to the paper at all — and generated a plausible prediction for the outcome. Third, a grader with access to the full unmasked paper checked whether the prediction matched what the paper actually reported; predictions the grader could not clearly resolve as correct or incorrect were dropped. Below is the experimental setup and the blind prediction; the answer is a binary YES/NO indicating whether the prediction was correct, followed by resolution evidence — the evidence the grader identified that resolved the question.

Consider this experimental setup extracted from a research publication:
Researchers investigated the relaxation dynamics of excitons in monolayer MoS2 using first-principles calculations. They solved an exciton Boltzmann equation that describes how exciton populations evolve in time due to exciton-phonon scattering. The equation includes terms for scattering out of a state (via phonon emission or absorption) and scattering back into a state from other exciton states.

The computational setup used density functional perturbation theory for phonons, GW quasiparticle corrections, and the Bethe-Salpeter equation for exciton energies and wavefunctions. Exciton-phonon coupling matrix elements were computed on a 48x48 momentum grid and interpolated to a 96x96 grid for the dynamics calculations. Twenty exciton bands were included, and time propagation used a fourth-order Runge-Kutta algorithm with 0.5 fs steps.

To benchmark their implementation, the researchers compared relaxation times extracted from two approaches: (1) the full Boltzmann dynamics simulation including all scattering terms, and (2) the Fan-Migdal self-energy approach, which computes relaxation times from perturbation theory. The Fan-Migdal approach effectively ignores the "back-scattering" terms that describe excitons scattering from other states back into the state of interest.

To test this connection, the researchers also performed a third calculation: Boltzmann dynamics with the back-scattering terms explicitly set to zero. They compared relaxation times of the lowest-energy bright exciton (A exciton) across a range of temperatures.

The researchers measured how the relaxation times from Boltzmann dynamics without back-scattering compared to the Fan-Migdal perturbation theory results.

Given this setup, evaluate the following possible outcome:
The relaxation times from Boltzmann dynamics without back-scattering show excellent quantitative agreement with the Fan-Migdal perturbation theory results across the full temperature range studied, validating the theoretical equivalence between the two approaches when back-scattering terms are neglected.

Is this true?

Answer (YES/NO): YES